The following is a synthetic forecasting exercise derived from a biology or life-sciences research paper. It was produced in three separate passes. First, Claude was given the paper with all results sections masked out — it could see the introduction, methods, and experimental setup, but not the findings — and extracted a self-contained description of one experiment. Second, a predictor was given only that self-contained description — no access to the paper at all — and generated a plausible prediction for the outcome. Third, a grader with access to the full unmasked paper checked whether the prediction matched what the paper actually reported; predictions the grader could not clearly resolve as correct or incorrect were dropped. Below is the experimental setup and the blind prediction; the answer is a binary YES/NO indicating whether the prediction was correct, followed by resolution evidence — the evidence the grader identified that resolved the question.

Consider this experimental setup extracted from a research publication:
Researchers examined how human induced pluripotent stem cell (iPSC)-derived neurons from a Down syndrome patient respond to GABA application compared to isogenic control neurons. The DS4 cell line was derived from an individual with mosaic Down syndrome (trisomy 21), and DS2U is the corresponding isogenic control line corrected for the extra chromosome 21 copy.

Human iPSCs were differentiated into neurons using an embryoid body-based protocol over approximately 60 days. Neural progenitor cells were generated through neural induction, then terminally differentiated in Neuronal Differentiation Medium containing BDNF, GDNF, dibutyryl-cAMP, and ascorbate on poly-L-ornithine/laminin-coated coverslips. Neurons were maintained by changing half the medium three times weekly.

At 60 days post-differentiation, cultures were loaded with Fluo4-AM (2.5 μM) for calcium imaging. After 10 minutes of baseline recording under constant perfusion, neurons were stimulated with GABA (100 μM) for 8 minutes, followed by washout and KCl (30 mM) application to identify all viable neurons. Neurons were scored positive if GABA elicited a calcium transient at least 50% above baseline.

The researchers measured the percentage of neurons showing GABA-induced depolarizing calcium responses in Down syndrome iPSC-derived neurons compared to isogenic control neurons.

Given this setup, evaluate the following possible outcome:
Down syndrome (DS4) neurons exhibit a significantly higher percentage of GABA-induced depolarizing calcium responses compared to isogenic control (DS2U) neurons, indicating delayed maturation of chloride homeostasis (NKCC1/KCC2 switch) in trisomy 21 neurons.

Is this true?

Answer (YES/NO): YES